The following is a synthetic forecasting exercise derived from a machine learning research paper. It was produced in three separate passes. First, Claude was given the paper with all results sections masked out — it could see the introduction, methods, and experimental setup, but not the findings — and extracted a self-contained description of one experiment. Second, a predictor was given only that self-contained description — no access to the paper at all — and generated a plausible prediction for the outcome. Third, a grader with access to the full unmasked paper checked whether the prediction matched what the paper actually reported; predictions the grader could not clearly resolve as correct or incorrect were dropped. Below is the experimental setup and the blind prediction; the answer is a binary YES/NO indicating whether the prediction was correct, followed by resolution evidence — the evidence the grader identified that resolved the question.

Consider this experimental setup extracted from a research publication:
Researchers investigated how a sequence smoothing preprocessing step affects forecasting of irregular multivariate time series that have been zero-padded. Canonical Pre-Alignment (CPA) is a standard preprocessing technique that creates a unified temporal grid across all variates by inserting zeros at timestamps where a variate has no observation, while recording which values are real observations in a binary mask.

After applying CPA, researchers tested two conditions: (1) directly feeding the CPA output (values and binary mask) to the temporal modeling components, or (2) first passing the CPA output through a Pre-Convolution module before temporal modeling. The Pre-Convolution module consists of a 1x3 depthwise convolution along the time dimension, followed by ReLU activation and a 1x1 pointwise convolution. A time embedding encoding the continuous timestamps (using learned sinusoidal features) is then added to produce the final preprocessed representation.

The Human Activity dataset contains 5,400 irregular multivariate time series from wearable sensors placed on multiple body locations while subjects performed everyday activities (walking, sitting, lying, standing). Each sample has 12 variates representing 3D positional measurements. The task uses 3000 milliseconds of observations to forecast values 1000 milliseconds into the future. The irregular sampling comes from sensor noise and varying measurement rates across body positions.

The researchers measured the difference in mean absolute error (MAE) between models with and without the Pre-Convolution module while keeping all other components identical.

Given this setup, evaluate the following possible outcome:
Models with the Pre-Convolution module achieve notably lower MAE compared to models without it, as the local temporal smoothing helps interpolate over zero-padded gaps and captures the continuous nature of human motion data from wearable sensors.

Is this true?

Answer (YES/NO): YES